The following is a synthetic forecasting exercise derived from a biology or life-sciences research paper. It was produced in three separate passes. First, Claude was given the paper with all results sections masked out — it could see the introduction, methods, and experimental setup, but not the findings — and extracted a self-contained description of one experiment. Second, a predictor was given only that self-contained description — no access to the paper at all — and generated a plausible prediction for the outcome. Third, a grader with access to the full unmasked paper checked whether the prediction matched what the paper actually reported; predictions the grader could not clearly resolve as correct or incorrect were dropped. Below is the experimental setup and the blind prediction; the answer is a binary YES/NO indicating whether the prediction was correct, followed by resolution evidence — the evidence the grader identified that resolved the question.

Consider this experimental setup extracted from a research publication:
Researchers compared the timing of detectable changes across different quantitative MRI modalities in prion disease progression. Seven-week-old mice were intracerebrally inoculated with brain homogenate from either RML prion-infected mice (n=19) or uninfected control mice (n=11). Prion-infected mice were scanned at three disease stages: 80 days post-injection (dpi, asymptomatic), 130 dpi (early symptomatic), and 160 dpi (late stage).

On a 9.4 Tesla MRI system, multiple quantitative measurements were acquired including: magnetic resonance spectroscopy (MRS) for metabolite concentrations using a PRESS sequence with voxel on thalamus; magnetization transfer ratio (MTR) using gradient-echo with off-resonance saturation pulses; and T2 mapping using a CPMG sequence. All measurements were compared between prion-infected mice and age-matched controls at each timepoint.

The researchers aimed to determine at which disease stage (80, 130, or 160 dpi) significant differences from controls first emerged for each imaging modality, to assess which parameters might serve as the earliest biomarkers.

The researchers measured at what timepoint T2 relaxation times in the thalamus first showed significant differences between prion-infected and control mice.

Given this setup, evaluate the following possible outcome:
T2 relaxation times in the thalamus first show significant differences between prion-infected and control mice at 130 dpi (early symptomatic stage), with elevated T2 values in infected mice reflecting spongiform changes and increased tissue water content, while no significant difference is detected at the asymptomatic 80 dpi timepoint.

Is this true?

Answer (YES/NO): NO